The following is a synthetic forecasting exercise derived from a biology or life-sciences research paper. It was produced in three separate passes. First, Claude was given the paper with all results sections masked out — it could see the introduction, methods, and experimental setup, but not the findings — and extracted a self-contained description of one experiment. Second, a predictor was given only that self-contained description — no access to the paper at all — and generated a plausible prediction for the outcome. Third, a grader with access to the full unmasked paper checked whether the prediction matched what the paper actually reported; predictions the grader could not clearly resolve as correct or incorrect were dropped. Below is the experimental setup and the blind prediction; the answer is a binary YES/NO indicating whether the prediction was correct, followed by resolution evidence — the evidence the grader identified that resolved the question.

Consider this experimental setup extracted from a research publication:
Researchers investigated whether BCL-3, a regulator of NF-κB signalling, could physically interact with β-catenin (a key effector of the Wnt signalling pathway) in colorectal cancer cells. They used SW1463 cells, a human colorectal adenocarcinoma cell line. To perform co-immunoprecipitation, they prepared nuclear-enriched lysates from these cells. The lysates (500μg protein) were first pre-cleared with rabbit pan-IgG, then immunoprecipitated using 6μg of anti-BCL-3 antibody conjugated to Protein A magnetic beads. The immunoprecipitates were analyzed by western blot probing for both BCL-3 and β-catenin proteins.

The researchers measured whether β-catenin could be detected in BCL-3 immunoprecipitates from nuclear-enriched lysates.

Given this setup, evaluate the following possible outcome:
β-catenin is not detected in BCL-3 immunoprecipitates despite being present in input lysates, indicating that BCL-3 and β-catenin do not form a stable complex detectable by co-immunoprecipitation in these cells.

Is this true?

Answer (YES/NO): NO